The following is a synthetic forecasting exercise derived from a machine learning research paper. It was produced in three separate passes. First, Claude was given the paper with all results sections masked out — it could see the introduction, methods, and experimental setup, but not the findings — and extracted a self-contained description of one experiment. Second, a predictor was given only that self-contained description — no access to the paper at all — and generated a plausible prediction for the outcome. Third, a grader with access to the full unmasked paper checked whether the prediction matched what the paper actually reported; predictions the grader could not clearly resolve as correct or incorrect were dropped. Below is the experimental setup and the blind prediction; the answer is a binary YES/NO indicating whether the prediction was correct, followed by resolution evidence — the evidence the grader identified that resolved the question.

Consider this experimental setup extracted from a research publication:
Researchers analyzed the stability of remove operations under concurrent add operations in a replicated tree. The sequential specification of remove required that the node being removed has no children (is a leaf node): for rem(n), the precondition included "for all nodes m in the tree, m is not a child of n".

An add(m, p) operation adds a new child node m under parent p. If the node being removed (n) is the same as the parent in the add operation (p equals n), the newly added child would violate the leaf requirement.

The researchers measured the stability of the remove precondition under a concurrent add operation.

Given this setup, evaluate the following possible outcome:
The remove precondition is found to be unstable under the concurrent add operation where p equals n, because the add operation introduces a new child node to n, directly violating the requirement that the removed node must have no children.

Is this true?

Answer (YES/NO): YES